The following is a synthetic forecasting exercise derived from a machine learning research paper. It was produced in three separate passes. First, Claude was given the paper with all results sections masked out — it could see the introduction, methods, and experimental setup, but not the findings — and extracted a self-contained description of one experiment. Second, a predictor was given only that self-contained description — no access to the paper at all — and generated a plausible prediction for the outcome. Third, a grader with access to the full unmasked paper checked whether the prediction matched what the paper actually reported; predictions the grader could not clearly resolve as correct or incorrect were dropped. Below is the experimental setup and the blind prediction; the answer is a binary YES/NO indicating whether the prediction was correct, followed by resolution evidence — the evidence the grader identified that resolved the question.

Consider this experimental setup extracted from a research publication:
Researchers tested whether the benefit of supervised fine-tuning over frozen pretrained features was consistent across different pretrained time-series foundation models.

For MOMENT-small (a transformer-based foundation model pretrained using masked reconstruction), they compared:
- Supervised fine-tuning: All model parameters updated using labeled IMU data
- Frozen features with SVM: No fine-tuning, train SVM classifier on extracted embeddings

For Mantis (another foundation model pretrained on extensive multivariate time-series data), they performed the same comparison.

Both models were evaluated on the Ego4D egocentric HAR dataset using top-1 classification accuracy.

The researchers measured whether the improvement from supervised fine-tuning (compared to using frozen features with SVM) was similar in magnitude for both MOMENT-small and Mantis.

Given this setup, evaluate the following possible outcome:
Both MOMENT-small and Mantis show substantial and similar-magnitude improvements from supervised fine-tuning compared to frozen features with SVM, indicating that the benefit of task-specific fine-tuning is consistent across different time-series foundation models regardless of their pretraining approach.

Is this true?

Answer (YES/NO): NO